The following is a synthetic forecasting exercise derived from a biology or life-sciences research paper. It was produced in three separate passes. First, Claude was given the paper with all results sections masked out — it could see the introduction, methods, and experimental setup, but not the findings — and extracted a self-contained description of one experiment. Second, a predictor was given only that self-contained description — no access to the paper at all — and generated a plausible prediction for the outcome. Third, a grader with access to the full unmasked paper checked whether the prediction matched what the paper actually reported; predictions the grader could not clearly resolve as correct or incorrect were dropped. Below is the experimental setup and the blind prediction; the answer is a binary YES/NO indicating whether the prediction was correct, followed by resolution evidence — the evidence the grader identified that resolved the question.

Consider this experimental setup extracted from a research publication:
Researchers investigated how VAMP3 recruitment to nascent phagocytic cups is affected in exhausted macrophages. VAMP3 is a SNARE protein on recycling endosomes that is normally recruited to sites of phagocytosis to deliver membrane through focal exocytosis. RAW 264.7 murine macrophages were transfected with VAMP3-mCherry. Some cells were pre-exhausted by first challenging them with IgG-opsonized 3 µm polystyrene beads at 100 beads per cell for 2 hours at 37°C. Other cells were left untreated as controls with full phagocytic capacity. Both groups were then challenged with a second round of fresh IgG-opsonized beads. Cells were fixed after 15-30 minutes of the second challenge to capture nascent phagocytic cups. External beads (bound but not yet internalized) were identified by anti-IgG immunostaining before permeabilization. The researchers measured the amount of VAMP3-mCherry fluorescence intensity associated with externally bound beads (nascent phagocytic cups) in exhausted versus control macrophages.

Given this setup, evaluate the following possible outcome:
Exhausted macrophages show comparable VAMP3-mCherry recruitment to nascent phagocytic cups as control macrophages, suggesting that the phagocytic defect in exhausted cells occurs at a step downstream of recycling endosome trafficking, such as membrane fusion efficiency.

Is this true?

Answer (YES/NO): NO